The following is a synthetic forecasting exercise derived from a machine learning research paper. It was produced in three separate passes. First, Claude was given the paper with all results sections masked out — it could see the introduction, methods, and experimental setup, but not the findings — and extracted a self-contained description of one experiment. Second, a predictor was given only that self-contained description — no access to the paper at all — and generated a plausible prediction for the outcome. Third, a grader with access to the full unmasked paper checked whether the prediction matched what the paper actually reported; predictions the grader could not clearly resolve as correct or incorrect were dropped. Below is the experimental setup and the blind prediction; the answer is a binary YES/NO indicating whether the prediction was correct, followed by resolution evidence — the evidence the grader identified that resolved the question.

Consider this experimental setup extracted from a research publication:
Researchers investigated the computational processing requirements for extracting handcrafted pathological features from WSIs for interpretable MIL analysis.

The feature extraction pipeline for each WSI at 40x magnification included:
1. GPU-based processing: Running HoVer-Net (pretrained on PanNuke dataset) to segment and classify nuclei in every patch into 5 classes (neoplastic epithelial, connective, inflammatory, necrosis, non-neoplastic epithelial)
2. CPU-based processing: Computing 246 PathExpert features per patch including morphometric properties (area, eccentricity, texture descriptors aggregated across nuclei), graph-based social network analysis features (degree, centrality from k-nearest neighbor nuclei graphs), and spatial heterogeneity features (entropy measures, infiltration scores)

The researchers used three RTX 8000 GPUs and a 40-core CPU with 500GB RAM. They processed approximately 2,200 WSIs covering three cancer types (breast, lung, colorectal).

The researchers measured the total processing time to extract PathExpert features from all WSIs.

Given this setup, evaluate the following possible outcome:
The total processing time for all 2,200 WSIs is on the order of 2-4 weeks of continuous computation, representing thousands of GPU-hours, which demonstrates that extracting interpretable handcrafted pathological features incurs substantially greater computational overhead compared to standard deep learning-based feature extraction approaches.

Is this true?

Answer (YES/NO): NO